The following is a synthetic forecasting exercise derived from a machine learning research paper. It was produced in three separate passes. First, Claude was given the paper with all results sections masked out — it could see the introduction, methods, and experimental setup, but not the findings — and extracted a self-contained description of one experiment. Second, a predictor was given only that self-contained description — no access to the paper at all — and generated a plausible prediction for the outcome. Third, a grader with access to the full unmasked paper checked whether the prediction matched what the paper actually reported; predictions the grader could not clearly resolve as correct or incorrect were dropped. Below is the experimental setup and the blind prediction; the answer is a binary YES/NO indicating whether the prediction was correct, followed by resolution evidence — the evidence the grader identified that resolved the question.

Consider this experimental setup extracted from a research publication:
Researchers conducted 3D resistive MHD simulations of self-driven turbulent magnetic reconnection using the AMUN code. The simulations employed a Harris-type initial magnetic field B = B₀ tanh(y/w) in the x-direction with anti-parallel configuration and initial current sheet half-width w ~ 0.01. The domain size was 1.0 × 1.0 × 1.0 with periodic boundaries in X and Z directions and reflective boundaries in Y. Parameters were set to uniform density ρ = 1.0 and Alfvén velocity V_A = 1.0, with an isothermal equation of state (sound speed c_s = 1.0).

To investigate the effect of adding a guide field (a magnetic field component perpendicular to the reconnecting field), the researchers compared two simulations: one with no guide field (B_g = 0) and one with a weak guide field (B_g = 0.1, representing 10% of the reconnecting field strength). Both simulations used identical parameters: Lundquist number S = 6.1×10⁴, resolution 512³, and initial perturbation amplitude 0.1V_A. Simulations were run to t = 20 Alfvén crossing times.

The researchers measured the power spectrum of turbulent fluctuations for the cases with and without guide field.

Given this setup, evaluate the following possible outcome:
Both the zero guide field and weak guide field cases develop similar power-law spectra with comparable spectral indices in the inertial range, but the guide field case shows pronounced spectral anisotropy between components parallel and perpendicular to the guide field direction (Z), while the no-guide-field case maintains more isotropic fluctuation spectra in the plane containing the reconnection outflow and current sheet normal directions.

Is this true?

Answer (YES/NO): NO